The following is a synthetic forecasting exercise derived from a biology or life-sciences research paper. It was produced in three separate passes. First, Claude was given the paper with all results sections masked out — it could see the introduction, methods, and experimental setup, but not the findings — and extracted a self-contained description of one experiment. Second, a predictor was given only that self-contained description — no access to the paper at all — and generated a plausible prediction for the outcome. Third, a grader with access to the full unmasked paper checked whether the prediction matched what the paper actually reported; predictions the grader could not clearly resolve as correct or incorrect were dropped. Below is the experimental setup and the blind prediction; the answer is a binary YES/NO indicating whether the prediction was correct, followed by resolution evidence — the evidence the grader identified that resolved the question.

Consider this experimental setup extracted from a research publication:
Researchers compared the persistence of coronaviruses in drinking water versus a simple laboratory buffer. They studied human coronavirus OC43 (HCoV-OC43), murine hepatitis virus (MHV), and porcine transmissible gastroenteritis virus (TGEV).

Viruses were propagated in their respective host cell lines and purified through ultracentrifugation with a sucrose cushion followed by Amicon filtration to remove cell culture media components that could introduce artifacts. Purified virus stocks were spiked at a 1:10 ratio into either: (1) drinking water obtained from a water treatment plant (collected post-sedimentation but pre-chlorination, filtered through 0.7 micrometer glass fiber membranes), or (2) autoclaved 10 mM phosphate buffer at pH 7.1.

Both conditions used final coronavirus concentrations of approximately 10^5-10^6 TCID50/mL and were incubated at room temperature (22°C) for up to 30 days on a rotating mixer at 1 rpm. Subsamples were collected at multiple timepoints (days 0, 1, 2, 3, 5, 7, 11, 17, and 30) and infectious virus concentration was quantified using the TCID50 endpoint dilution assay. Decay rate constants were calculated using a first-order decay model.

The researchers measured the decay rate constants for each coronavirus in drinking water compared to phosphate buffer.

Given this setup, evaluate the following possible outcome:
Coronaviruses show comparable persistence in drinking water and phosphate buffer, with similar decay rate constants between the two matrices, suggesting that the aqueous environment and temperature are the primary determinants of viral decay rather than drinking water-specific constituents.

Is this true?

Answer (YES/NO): NO